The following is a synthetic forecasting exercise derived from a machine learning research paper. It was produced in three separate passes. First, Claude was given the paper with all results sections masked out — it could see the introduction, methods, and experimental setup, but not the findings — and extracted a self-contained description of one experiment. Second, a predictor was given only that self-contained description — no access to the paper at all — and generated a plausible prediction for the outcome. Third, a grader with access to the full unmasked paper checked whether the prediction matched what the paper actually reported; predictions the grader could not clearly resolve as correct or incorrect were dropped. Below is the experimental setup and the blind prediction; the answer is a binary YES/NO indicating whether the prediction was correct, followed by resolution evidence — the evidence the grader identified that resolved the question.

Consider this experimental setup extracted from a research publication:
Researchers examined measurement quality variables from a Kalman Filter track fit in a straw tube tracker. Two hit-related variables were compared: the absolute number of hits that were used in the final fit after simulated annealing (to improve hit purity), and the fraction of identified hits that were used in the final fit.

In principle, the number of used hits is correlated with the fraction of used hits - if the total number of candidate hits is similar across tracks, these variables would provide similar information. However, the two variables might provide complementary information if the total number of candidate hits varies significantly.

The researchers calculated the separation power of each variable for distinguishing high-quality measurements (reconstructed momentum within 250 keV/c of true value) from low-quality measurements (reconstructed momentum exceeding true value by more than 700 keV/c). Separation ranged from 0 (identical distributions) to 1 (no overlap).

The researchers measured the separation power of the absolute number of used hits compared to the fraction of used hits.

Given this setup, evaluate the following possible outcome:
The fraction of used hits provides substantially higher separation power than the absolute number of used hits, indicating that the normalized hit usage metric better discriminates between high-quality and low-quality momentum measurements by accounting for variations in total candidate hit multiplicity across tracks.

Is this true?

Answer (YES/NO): NO